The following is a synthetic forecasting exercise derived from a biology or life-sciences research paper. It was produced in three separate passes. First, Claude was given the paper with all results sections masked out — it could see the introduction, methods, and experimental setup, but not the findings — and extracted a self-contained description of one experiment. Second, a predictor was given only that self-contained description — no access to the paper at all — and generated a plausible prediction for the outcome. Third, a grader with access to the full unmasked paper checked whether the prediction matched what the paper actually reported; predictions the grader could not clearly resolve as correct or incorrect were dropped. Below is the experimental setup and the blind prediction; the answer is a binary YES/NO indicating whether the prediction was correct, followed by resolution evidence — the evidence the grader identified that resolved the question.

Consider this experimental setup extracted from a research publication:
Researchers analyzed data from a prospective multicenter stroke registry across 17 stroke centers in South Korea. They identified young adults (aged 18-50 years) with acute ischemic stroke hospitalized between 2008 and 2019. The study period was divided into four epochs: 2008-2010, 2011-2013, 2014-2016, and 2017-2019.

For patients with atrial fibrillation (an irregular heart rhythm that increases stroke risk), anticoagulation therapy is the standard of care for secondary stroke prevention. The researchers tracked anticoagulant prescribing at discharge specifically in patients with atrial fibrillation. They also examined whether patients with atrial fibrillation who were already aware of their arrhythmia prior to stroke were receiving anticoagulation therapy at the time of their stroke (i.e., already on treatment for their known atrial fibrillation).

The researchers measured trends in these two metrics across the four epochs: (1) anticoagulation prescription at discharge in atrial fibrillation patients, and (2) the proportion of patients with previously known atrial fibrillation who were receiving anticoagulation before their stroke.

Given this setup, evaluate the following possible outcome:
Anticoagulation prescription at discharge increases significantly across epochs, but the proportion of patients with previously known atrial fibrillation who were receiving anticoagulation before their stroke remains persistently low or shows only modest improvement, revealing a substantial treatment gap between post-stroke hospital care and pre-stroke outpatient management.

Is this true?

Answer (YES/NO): NO